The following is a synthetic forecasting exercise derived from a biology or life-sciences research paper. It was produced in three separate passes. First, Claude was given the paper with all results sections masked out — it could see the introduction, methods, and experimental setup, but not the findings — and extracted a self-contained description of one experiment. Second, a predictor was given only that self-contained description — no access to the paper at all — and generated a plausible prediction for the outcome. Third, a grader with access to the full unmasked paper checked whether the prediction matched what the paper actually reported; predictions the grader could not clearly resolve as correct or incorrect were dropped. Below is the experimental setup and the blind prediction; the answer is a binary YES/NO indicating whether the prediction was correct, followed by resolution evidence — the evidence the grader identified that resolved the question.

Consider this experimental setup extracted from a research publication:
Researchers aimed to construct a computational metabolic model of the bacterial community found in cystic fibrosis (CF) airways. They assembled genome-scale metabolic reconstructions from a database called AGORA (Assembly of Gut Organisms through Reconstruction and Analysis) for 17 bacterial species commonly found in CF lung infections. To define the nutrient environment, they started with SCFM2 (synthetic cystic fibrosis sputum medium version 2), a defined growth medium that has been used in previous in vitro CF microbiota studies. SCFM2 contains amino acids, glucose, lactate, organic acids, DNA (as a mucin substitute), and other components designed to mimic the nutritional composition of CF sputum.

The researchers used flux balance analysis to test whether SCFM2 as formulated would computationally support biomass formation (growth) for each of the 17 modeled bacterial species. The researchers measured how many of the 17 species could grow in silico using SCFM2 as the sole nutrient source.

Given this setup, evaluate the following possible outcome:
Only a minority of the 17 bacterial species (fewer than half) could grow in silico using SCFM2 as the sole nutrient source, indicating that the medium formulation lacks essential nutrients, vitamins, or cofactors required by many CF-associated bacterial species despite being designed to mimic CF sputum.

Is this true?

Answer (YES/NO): NO